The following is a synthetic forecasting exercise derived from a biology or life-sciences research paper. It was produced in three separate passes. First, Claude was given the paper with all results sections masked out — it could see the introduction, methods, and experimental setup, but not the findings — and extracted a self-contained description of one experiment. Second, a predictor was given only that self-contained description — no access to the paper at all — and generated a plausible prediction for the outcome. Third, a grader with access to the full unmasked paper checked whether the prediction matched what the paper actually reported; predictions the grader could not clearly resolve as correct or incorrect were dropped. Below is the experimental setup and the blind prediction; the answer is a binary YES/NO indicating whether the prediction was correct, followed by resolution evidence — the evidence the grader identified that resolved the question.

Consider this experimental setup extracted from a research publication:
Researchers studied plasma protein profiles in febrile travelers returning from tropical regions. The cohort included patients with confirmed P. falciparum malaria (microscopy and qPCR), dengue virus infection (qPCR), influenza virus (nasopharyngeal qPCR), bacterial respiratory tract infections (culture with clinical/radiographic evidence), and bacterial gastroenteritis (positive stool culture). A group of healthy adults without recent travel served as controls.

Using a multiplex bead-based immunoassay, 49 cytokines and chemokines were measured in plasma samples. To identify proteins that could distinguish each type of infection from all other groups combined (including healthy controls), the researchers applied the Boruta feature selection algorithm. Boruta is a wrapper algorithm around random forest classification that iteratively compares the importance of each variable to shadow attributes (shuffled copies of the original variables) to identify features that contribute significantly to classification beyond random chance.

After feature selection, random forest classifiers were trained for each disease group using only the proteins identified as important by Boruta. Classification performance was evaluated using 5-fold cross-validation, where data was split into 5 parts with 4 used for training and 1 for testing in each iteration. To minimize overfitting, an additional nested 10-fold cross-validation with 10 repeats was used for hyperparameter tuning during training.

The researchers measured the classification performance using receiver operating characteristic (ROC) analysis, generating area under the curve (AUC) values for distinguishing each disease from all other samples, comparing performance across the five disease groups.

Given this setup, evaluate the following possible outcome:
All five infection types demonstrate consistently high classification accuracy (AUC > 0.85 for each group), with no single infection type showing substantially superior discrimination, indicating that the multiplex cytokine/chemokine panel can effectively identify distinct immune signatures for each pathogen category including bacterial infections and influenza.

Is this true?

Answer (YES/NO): NO